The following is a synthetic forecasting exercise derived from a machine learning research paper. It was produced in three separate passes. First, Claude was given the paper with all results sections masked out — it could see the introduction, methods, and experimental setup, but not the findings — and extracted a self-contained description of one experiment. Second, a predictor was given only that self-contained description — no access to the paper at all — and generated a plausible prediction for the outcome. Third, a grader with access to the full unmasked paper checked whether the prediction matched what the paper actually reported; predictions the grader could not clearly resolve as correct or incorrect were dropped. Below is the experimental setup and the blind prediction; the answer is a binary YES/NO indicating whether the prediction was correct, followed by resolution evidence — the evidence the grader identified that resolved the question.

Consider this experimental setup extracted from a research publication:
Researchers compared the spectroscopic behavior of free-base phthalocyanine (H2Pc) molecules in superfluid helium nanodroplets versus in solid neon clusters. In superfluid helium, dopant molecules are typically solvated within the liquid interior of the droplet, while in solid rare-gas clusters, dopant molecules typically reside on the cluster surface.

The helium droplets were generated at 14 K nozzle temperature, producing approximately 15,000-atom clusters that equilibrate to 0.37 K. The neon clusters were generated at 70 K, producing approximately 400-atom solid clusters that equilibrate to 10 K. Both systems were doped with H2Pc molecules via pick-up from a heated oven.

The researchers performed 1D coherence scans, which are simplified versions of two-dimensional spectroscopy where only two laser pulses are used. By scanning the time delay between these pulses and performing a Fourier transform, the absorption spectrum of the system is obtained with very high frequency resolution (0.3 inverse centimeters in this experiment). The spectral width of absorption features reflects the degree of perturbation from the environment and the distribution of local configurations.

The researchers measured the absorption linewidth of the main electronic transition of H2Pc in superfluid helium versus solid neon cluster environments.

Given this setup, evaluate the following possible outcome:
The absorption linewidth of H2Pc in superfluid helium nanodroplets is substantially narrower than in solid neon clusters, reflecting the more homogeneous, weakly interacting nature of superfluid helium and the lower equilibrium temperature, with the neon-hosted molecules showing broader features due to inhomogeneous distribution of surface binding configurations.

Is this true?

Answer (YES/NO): YES